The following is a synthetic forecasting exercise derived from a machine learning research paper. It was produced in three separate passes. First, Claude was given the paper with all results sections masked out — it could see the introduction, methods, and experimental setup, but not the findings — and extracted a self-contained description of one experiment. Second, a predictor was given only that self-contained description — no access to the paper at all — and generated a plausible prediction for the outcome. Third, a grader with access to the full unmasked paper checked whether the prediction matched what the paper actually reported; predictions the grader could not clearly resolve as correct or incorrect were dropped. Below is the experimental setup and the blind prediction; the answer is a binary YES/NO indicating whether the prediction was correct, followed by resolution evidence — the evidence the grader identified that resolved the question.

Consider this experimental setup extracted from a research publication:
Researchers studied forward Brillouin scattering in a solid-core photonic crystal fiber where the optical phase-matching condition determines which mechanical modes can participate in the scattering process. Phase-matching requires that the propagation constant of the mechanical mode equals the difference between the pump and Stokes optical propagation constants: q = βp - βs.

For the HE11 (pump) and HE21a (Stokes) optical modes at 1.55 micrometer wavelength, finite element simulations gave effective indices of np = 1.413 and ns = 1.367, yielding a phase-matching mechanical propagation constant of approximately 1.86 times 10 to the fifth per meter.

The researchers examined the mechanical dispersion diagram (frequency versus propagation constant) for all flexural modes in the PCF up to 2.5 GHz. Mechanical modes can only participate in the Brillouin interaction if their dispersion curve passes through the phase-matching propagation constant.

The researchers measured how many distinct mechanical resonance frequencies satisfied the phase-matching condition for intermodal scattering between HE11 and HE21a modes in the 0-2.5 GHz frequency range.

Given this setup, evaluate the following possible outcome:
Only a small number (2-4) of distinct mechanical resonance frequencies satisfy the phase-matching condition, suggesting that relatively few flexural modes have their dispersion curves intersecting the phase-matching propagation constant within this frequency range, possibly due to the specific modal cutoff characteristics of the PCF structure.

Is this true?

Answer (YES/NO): NO